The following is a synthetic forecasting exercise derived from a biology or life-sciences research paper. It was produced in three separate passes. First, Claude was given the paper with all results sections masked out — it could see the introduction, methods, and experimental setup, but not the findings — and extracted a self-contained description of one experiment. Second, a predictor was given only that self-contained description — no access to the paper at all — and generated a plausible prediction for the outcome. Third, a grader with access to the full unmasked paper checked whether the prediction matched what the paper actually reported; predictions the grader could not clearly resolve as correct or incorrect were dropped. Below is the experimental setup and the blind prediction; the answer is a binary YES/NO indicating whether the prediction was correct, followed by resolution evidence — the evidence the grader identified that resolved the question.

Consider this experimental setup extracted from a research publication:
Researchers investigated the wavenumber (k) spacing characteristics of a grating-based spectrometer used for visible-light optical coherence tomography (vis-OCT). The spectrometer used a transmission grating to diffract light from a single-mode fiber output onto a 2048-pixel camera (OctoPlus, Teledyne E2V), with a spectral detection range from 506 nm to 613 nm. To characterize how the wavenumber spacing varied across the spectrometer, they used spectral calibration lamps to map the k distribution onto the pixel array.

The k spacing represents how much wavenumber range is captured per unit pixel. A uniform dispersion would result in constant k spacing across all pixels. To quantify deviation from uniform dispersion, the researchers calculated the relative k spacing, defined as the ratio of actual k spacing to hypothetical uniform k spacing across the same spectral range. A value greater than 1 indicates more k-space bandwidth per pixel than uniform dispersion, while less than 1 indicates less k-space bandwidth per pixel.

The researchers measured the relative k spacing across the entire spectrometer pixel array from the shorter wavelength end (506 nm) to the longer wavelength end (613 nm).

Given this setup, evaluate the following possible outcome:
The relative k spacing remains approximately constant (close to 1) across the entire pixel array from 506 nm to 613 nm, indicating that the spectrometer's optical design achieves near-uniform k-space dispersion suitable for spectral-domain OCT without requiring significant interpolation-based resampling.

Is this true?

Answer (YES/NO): NO